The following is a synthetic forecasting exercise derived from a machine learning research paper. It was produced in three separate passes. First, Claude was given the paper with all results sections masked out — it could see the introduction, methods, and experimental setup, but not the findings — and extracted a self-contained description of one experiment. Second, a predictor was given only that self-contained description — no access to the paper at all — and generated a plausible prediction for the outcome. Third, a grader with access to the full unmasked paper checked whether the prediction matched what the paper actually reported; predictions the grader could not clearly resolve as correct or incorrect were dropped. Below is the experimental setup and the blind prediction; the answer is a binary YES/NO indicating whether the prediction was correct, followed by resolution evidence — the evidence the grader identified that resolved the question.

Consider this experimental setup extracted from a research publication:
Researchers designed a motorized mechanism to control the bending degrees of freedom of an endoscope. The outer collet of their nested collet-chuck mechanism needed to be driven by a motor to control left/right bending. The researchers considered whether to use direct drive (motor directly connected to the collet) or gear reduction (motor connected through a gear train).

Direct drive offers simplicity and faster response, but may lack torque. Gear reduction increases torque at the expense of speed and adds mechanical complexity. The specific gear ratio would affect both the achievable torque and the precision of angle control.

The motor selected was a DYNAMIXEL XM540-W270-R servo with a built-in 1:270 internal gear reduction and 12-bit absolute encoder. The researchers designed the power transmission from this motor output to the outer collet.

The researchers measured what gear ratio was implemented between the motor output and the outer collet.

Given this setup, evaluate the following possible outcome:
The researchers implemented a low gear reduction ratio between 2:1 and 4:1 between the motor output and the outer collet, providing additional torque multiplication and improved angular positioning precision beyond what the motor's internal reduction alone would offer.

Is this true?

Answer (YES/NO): YES